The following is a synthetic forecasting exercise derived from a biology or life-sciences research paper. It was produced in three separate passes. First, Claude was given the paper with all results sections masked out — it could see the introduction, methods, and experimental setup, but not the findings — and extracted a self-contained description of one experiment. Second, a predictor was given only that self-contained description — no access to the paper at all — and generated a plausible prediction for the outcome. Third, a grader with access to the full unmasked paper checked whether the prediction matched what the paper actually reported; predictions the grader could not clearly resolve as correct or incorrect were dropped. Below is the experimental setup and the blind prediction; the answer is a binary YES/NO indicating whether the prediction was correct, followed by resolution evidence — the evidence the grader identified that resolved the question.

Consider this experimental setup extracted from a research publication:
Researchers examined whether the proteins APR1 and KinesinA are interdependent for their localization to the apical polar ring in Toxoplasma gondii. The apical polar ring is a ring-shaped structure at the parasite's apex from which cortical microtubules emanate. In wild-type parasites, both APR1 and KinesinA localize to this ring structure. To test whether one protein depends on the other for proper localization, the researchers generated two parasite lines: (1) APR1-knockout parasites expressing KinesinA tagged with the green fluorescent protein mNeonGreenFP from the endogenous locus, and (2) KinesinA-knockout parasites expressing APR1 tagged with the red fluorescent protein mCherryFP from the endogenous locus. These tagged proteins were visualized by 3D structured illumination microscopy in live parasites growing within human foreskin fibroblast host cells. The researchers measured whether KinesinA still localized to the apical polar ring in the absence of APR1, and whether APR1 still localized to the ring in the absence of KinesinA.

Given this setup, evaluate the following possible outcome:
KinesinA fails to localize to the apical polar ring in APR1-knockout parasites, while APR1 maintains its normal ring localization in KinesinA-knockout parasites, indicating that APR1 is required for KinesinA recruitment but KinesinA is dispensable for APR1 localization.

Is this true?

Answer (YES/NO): NO